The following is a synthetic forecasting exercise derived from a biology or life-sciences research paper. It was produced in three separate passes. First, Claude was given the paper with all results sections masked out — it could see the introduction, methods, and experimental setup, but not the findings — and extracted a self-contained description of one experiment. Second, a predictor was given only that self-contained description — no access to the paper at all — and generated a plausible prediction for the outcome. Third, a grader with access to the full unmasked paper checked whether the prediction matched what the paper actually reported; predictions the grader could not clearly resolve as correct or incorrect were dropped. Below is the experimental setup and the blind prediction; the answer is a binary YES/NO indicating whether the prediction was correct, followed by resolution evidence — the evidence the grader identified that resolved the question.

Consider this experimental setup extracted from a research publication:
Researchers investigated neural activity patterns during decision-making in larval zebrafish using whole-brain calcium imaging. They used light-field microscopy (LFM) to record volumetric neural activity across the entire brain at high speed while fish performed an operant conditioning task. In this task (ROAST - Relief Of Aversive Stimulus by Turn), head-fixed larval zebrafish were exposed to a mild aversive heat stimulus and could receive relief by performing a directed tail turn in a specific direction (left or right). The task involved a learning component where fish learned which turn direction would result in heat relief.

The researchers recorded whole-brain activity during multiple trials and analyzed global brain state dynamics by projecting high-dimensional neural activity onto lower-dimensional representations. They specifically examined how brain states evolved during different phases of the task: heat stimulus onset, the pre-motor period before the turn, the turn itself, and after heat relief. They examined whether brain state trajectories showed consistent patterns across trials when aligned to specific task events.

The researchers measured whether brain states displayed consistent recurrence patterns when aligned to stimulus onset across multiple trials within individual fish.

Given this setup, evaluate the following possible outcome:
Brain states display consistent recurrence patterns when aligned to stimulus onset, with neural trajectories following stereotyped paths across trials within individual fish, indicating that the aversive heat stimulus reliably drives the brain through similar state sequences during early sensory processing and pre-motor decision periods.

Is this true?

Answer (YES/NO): YES